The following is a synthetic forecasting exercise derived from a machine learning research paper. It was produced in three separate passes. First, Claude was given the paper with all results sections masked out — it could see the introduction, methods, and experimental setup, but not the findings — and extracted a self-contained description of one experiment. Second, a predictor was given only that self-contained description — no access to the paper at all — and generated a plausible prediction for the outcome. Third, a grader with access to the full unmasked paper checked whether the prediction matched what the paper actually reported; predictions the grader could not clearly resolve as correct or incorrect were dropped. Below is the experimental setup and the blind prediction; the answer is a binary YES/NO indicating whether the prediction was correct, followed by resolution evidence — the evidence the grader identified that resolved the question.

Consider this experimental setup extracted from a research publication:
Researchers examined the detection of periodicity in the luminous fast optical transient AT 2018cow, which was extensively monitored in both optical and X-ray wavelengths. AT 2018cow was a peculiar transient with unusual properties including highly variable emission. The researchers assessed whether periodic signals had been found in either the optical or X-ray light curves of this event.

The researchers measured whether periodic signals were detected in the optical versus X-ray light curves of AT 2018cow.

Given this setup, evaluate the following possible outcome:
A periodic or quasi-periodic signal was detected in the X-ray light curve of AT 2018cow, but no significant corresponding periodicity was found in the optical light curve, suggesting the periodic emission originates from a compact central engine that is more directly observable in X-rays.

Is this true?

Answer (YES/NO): NO